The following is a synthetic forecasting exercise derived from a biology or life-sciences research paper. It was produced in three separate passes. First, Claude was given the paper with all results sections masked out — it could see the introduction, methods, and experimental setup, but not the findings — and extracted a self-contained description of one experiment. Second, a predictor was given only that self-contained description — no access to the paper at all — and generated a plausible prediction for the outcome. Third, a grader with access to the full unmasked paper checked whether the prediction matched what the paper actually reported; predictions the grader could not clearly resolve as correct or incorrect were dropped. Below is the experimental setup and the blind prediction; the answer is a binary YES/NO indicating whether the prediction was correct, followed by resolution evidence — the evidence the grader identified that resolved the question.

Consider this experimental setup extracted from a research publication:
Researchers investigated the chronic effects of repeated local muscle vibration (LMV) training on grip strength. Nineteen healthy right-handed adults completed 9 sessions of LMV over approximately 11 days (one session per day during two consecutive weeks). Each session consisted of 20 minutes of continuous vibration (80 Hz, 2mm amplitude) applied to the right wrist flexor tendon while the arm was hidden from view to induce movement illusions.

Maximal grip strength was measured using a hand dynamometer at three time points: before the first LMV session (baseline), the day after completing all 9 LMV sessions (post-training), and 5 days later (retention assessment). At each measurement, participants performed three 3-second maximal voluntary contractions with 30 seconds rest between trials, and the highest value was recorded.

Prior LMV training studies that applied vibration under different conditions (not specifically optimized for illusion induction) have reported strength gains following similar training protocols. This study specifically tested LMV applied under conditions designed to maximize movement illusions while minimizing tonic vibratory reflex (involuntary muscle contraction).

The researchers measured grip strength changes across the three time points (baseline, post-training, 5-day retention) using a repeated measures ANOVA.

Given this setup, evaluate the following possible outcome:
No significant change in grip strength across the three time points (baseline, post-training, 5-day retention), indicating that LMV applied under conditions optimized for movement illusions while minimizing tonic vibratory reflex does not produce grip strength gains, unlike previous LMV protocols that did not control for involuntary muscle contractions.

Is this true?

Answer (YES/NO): YES